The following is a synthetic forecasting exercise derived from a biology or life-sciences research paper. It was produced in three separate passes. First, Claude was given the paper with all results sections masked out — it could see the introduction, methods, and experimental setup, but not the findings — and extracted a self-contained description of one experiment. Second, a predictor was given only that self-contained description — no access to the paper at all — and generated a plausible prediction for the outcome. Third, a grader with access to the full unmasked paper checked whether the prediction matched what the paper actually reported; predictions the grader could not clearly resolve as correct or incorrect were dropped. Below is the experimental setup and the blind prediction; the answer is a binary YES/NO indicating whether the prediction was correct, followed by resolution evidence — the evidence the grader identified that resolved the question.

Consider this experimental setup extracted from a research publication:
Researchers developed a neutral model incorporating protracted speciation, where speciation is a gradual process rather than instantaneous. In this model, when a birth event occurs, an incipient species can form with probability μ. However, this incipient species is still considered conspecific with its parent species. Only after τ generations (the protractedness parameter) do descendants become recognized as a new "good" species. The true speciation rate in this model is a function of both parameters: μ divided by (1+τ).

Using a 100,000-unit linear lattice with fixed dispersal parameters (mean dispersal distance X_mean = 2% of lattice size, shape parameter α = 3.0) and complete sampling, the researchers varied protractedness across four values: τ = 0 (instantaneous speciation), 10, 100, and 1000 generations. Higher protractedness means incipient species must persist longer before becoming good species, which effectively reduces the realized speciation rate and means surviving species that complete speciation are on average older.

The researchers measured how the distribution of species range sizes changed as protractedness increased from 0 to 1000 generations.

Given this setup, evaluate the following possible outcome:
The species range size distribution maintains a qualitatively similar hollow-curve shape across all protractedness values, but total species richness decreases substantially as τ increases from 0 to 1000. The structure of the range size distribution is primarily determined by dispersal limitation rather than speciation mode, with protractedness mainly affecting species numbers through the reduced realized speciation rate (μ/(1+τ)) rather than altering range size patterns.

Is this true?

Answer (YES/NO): NO